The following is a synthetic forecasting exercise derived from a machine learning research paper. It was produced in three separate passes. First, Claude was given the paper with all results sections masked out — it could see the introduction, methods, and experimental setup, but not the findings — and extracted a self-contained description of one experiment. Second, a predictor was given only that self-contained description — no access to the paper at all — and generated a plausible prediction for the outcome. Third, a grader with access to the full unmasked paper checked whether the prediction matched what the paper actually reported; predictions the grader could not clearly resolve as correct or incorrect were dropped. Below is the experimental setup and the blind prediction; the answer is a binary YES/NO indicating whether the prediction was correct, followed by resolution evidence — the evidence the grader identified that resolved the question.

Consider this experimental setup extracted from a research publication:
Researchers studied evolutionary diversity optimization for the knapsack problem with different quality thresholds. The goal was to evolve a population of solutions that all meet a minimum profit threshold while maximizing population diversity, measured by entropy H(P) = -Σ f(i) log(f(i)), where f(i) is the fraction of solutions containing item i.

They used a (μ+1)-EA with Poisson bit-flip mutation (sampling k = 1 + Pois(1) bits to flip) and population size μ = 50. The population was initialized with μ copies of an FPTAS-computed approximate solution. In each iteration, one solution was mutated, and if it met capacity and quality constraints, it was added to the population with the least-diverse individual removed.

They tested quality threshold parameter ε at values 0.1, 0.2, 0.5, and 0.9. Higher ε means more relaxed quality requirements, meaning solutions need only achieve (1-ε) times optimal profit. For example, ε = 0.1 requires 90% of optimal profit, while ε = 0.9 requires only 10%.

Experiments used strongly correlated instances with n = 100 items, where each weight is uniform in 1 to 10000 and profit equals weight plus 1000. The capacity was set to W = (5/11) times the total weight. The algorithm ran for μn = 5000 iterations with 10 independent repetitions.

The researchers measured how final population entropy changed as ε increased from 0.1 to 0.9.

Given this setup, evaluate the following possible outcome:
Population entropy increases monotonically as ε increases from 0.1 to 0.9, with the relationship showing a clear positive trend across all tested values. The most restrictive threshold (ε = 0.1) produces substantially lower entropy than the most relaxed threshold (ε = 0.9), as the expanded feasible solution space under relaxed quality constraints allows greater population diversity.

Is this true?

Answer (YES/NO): NO